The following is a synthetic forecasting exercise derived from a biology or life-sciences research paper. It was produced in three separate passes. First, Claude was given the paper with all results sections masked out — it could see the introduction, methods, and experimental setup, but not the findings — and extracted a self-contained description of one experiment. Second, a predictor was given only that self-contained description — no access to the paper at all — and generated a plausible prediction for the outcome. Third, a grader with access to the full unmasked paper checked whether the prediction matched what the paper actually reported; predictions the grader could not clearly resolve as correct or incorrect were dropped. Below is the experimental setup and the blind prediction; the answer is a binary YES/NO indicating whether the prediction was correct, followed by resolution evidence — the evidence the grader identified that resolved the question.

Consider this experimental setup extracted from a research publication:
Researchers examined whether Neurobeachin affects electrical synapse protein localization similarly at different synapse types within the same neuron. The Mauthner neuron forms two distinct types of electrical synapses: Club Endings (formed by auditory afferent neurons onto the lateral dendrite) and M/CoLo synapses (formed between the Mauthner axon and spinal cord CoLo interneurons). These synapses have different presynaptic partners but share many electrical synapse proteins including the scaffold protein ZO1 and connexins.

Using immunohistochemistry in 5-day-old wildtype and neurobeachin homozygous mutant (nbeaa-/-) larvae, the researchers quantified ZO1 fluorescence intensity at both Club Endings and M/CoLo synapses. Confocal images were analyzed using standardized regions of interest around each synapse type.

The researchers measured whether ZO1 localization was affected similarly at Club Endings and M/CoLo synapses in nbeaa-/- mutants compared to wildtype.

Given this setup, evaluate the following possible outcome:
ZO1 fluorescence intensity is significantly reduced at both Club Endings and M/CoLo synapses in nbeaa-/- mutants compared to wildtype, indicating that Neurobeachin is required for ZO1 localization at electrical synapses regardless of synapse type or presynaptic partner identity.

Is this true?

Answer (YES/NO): YES